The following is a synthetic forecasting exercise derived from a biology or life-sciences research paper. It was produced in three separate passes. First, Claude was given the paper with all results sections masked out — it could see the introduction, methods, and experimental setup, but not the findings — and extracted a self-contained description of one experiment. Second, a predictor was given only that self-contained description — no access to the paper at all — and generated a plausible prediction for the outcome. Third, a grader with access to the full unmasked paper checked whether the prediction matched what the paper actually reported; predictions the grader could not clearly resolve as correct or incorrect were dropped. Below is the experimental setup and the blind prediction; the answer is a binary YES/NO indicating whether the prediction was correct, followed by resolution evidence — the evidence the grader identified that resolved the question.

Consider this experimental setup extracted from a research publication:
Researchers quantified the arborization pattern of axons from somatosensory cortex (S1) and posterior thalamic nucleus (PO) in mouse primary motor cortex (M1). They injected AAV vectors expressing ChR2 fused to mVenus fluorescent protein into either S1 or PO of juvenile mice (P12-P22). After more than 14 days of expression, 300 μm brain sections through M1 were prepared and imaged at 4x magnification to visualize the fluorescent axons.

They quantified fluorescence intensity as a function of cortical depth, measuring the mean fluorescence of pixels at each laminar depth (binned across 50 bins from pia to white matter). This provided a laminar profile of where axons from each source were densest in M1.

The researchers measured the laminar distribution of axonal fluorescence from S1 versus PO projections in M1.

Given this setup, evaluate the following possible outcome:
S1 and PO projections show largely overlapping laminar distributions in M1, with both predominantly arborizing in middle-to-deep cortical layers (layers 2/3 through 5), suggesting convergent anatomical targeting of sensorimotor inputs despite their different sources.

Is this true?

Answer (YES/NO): NO